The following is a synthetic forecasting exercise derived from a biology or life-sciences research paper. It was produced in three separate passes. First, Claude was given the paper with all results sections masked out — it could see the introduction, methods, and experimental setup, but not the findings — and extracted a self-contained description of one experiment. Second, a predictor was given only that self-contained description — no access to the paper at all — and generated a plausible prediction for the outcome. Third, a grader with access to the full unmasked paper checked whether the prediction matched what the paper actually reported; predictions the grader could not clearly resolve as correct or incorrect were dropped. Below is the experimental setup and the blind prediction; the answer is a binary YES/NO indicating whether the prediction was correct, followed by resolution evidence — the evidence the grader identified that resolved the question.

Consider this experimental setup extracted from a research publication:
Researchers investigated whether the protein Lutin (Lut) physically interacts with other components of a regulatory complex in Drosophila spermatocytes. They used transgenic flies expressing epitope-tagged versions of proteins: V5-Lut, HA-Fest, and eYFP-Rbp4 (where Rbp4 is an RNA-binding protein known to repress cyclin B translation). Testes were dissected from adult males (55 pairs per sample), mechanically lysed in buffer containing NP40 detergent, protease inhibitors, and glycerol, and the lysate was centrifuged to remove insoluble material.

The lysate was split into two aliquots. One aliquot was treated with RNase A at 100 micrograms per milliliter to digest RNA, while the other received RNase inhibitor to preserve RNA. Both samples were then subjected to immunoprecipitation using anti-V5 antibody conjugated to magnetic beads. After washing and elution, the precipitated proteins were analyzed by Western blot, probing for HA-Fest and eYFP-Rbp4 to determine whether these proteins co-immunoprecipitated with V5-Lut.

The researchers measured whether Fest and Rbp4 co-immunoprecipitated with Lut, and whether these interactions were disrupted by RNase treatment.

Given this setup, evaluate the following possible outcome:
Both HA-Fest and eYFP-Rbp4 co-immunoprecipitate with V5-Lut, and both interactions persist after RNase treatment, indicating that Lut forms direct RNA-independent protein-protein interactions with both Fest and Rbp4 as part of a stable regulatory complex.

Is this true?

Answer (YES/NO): NO